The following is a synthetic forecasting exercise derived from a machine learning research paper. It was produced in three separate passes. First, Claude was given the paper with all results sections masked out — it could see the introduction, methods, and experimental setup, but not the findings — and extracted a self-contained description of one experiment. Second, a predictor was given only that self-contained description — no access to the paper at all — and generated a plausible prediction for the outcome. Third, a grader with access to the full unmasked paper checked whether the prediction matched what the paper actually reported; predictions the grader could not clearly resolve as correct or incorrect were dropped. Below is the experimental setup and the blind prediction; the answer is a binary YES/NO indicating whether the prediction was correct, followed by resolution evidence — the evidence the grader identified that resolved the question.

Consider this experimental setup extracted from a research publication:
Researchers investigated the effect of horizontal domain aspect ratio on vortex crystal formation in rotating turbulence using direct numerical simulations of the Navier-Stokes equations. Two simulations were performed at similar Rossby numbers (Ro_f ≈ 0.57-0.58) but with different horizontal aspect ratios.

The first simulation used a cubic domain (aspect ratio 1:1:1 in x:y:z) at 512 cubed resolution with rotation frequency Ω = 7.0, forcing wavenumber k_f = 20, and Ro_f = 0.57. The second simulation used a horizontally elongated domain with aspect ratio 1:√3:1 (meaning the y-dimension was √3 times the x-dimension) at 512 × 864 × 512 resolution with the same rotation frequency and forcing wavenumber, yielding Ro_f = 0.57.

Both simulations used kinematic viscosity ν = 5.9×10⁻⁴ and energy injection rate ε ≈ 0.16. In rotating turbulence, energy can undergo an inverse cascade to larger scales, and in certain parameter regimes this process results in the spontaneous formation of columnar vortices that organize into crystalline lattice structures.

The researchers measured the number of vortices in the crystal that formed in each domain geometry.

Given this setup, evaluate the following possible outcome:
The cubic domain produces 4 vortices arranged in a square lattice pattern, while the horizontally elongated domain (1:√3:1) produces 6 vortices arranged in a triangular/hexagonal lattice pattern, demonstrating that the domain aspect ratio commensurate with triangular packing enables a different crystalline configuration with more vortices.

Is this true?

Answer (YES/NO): NO